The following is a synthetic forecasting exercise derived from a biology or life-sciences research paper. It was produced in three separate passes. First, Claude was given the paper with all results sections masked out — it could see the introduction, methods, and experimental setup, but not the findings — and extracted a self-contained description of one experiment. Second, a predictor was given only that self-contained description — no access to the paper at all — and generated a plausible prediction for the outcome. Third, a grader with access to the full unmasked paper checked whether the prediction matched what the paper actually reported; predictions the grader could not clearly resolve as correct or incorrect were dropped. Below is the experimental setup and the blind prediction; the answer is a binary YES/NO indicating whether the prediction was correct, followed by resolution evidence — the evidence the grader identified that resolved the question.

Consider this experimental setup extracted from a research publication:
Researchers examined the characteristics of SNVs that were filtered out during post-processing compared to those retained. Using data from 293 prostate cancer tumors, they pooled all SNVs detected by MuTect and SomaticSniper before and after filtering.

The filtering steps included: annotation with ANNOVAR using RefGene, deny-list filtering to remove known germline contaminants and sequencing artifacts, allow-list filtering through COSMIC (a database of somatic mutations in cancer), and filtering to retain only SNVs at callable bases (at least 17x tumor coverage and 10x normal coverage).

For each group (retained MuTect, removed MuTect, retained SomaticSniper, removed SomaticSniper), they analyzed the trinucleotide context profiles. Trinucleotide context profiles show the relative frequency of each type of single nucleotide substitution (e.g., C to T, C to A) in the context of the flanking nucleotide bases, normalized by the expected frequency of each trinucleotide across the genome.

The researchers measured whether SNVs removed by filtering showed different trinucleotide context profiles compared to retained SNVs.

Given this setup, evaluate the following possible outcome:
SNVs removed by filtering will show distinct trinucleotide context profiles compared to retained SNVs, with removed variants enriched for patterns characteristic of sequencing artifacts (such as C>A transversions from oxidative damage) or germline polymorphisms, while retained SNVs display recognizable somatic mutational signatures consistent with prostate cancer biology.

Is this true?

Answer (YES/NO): NO